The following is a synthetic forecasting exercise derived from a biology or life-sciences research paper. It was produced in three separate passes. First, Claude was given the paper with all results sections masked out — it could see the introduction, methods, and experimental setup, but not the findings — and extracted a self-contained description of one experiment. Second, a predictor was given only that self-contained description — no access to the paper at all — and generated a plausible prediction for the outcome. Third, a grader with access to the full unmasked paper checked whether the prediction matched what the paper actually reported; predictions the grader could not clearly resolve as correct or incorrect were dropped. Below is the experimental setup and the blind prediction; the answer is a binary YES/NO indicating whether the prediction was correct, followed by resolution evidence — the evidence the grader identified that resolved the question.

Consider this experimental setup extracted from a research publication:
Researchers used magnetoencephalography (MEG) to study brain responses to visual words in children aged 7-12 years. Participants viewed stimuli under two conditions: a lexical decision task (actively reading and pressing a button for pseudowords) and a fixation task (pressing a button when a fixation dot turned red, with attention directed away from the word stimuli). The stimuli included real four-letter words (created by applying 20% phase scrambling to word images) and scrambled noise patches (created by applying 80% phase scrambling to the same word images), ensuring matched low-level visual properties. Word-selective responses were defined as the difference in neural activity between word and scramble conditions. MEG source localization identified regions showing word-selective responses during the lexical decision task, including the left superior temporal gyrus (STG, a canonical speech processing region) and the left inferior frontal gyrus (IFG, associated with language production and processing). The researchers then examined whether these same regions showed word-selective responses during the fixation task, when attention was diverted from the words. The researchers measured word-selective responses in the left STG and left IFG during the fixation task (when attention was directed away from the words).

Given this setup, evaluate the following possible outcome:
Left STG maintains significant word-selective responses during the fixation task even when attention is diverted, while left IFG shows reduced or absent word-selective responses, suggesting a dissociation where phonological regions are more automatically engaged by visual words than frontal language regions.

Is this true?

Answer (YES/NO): YES